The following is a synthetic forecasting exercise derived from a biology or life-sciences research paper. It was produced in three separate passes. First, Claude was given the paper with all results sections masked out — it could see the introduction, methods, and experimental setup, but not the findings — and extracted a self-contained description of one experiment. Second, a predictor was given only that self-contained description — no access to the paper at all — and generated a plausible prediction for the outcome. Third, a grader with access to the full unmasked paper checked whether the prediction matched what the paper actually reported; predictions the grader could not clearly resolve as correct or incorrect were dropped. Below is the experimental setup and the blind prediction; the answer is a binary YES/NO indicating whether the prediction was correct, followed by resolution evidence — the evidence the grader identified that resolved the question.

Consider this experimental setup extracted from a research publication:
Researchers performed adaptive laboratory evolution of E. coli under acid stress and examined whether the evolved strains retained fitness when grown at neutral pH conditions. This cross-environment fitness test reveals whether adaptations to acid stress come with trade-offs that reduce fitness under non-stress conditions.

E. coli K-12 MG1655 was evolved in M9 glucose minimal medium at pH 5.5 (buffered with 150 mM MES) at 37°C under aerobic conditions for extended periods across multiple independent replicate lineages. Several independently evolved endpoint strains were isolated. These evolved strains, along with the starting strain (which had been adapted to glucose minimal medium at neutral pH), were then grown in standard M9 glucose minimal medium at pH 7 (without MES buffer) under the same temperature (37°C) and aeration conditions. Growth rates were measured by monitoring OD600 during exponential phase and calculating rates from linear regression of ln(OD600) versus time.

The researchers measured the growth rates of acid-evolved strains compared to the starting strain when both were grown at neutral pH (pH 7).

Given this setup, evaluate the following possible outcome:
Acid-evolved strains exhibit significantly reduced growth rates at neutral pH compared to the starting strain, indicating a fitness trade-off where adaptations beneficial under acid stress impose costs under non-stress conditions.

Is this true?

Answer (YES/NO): NO